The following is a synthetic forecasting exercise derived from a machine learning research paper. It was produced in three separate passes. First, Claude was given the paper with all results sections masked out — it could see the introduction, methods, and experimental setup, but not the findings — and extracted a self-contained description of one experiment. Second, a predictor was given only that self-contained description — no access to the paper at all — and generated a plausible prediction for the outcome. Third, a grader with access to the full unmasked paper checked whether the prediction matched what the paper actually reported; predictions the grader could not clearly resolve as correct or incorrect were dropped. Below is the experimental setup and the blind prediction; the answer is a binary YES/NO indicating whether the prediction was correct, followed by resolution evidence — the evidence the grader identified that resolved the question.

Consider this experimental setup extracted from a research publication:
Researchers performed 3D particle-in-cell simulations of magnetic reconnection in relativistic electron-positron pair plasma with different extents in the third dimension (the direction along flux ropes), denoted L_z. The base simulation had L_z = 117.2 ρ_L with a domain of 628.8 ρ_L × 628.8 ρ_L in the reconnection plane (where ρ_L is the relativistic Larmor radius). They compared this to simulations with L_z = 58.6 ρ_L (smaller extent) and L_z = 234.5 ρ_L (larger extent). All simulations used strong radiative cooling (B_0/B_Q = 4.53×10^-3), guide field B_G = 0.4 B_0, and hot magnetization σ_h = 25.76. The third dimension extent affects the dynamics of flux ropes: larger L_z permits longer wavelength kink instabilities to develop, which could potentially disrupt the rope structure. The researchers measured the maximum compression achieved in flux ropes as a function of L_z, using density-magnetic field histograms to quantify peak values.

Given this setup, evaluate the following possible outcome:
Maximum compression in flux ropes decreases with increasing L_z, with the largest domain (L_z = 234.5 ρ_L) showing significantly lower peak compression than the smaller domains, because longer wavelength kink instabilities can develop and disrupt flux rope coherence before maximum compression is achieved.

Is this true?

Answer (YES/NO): NO